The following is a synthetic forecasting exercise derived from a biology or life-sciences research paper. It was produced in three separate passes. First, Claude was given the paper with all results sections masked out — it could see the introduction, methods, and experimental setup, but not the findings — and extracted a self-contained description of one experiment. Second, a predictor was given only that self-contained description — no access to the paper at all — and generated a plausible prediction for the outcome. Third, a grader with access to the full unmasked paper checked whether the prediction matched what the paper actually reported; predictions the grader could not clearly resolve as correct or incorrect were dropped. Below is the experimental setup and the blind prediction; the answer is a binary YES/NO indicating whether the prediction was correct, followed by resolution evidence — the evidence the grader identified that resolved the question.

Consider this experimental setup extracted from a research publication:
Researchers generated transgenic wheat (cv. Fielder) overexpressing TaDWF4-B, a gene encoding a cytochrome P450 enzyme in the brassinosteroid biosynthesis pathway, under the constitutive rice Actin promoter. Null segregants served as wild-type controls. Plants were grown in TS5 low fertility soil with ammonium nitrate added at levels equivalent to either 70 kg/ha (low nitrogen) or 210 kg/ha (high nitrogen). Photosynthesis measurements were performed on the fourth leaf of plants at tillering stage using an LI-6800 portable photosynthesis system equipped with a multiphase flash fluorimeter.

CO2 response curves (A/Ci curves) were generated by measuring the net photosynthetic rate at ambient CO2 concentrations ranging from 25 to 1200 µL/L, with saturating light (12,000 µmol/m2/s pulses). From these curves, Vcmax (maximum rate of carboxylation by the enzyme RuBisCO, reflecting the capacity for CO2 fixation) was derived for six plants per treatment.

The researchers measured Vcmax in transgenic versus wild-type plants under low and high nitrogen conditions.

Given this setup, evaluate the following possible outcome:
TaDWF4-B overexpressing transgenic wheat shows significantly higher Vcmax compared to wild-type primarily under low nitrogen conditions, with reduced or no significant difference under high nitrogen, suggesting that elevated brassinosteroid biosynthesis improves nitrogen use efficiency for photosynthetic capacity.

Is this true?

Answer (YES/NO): YES